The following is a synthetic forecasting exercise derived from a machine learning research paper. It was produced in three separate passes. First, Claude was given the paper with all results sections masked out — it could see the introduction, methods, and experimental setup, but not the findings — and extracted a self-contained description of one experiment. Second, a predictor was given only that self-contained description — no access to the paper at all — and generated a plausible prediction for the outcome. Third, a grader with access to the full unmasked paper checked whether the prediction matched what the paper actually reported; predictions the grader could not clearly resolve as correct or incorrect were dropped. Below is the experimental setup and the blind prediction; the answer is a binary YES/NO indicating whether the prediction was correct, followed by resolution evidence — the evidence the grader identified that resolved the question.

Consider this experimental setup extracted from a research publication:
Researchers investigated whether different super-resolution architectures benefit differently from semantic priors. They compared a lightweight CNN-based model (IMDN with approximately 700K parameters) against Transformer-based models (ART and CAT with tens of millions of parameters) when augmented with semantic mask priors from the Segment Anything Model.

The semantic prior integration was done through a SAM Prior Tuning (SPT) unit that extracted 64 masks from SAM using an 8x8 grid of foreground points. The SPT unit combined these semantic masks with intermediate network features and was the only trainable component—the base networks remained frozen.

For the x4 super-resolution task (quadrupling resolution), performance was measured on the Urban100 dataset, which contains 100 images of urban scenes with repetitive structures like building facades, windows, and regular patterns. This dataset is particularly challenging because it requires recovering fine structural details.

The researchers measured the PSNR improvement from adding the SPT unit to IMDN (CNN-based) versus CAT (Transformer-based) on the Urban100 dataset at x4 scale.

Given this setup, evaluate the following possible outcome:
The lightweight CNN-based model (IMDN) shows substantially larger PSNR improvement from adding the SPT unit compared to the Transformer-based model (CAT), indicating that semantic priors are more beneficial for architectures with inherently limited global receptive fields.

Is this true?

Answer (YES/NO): YES